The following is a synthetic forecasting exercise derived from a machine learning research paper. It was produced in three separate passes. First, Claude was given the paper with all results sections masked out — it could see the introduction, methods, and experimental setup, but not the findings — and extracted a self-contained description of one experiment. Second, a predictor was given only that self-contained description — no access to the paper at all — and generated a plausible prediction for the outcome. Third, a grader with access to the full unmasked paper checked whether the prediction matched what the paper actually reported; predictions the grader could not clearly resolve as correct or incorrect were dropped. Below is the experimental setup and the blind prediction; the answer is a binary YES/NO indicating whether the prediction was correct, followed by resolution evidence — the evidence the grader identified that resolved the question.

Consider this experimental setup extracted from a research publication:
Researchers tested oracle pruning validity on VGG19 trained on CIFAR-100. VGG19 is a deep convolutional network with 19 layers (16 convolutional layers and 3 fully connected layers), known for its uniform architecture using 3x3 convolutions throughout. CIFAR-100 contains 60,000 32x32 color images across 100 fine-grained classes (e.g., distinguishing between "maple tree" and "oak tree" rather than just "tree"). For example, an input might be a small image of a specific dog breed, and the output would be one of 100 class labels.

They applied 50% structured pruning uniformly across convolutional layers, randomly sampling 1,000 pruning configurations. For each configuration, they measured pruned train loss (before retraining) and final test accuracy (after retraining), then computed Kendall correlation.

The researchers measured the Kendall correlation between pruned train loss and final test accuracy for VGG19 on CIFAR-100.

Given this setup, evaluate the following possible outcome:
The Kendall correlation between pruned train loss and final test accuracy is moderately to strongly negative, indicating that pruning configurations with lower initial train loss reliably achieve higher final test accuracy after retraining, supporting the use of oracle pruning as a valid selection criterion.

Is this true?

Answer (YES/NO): NO